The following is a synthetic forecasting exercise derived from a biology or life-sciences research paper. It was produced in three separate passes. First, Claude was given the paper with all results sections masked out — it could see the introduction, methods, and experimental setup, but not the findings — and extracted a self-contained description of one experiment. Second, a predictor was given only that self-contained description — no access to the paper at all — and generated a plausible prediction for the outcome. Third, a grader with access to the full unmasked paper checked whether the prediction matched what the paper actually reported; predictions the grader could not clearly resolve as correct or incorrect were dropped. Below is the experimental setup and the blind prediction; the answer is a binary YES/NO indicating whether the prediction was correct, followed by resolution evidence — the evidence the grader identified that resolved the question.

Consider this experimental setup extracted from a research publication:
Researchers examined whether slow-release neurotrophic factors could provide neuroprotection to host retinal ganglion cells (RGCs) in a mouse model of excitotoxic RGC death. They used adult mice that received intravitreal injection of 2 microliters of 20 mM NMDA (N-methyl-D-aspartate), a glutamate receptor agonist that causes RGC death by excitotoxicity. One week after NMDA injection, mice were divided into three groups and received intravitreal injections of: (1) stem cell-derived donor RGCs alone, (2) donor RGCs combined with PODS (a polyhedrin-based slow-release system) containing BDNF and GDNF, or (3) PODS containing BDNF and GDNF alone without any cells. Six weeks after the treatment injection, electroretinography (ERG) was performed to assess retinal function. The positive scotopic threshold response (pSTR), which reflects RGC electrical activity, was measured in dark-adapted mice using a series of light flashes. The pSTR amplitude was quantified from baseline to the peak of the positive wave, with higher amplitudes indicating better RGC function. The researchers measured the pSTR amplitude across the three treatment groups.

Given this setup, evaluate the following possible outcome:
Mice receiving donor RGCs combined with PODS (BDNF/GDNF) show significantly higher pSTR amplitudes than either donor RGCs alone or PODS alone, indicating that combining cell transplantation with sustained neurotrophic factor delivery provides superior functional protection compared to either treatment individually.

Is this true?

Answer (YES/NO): NO